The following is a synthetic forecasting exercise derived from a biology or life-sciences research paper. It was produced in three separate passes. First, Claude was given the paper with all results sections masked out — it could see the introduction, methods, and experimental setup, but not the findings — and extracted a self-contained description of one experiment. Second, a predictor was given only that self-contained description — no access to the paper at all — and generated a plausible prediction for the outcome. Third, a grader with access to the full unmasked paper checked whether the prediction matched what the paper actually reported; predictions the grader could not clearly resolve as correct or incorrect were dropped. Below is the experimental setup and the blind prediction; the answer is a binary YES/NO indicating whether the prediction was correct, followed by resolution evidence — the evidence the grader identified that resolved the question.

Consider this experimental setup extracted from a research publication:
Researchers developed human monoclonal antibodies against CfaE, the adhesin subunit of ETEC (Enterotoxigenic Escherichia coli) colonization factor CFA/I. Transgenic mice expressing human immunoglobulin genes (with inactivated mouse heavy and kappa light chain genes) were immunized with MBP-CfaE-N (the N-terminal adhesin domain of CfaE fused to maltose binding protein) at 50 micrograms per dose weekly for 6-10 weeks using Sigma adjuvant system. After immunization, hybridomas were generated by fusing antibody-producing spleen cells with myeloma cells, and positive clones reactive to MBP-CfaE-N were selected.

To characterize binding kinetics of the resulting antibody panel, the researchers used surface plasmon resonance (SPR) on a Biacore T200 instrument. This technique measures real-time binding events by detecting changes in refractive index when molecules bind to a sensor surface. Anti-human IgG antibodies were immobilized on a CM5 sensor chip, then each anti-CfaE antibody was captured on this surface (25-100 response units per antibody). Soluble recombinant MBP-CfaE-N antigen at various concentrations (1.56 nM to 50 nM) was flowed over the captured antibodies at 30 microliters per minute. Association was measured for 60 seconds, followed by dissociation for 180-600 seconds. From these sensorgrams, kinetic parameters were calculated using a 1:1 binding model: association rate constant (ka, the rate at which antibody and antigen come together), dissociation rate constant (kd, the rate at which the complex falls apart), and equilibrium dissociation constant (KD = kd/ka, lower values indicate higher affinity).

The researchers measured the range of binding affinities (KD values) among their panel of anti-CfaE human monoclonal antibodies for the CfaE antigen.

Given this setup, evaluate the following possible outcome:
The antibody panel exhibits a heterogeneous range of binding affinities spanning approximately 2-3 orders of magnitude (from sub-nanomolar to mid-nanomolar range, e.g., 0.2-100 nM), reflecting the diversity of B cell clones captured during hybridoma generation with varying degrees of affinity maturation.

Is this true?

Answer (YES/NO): NO